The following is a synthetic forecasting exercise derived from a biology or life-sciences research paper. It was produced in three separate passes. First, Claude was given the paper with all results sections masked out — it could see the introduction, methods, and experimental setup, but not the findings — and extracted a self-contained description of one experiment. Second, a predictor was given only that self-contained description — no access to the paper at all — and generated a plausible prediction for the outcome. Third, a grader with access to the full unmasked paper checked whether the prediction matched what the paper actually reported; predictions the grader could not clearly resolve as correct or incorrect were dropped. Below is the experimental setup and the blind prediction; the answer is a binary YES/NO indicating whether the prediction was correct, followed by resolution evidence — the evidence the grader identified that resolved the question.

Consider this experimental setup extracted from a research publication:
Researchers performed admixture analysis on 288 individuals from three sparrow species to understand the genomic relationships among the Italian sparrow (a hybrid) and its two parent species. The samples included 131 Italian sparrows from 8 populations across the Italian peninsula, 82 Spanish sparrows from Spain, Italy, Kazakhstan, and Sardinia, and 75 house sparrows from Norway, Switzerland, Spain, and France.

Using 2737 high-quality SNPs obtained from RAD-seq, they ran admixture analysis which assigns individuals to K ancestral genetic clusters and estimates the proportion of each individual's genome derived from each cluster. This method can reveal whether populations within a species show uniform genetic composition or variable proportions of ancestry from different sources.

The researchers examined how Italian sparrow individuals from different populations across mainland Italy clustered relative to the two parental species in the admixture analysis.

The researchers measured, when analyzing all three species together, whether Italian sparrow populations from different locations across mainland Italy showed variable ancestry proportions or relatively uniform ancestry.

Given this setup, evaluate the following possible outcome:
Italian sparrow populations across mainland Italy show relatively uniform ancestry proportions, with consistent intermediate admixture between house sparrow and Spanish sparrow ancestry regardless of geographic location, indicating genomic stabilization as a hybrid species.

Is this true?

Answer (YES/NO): YES